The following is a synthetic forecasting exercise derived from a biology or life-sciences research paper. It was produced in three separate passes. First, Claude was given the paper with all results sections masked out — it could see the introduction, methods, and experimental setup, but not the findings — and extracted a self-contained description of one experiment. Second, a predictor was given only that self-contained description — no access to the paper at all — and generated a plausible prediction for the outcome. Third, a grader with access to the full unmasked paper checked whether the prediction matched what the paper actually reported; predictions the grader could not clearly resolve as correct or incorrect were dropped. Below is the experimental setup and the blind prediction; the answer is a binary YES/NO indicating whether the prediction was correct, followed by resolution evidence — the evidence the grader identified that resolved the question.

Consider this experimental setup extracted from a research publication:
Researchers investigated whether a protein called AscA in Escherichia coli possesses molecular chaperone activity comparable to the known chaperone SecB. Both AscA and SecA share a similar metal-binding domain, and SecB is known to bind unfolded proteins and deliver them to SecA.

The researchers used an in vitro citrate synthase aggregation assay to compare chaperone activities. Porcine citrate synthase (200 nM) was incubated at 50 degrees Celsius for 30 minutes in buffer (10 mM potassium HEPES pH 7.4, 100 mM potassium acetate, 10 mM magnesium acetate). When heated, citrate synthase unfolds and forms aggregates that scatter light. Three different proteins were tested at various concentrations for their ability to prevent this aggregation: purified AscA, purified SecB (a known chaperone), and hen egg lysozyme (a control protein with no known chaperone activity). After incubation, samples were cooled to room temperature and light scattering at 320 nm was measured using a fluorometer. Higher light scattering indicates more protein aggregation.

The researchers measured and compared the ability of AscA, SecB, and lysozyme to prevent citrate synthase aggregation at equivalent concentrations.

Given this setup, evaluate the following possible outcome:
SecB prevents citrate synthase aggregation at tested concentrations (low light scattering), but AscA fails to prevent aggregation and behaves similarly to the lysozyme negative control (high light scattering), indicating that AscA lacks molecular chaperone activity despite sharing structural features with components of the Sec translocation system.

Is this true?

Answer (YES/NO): NO